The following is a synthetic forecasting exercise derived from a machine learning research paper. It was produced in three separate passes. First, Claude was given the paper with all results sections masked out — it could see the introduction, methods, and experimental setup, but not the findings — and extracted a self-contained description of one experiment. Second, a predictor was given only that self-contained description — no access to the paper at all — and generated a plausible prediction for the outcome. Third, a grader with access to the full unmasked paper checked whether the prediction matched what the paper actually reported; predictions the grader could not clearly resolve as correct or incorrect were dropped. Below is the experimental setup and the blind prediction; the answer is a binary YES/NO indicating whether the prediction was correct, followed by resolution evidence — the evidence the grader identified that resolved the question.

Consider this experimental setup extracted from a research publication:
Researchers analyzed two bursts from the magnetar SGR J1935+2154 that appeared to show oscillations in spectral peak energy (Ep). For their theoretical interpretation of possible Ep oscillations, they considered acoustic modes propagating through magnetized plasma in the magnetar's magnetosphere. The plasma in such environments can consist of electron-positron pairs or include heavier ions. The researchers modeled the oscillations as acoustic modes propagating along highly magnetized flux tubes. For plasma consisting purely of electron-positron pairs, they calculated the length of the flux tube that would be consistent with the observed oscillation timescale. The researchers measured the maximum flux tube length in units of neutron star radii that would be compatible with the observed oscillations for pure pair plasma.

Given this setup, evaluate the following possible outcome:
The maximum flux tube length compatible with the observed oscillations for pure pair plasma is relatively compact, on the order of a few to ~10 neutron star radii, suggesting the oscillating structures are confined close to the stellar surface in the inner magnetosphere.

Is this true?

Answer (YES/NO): NO